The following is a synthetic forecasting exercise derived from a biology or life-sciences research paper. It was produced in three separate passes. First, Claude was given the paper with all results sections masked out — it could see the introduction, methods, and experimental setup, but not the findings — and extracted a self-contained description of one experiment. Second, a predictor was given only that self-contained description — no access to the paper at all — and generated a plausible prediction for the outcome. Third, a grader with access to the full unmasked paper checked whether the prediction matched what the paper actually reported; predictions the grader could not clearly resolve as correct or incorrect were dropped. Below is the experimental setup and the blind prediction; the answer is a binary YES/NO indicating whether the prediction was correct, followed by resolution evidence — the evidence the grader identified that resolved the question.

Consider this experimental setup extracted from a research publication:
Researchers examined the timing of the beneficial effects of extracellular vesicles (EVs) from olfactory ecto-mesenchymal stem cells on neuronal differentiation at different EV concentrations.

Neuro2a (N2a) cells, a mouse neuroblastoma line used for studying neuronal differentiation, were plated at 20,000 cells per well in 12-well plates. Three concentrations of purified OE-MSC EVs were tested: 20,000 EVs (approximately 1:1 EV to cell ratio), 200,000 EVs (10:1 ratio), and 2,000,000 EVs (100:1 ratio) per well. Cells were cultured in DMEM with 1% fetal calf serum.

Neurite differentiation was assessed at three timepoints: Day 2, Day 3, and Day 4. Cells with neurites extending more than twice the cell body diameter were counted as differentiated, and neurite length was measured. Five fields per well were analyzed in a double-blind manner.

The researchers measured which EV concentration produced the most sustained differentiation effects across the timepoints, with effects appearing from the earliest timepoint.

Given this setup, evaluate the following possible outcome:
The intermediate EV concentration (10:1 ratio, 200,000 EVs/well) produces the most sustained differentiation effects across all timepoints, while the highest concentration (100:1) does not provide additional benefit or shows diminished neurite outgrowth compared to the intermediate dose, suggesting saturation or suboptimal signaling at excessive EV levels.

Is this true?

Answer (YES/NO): YES